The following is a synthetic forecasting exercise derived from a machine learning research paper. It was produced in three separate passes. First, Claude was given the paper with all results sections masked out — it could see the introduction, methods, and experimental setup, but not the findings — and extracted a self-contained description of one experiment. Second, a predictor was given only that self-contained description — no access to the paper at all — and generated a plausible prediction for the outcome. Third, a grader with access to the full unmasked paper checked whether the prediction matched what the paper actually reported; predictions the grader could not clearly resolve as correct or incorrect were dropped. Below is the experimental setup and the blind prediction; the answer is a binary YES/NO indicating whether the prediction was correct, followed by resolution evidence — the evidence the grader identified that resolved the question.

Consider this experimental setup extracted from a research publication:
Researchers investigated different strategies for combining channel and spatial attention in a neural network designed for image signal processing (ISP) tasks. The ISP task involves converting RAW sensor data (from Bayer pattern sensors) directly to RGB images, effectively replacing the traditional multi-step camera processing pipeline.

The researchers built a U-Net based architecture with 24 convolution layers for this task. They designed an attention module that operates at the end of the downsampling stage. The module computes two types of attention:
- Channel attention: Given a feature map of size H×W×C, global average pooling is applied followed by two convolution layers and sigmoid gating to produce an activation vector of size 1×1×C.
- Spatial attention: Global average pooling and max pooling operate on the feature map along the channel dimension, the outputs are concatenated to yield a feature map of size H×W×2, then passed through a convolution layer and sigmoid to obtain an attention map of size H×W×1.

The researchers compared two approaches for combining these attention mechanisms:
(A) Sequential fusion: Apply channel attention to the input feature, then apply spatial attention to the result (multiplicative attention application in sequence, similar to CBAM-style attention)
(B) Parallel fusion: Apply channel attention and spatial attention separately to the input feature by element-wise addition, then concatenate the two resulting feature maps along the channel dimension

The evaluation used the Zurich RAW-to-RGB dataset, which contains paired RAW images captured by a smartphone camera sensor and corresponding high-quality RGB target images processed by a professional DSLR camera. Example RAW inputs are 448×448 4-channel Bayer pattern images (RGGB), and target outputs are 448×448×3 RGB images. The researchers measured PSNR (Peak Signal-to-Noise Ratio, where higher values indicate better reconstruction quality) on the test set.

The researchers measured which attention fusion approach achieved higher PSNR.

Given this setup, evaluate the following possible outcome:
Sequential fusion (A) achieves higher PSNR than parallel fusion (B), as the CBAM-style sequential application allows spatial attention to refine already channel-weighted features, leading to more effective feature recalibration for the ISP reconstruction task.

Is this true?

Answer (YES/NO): NO